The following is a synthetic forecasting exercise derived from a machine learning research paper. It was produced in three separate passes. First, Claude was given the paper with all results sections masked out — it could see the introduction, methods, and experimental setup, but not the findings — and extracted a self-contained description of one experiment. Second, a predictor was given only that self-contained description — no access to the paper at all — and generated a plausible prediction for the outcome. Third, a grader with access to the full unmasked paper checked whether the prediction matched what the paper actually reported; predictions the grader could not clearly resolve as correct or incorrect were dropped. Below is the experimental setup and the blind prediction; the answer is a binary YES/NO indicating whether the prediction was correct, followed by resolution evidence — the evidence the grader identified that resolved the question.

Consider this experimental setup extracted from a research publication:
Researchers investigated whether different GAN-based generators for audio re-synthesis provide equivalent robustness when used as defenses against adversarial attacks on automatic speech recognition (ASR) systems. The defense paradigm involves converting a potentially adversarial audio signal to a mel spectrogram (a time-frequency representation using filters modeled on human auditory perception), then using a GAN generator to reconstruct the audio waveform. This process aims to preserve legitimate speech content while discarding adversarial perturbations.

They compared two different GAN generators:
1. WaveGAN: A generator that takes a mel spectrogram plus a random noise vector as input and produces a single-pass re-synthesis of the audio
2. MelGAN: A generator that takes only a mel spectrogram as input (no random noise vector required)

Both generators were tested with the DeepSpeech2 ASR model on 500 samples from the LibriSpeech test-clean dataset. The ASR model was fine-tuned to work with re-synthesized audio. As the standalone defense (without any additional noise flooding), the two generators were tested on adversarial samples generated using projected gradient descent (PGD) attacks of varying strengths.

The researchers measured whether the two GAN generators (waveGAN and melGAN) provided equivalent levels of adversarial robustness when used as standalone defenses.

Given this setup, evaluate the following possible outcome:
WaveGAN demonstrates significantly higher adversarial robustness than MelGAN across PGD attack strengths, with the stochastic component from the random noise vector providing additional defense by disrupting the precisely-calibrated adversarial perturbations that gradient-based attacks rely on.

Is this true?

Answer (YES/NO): YES